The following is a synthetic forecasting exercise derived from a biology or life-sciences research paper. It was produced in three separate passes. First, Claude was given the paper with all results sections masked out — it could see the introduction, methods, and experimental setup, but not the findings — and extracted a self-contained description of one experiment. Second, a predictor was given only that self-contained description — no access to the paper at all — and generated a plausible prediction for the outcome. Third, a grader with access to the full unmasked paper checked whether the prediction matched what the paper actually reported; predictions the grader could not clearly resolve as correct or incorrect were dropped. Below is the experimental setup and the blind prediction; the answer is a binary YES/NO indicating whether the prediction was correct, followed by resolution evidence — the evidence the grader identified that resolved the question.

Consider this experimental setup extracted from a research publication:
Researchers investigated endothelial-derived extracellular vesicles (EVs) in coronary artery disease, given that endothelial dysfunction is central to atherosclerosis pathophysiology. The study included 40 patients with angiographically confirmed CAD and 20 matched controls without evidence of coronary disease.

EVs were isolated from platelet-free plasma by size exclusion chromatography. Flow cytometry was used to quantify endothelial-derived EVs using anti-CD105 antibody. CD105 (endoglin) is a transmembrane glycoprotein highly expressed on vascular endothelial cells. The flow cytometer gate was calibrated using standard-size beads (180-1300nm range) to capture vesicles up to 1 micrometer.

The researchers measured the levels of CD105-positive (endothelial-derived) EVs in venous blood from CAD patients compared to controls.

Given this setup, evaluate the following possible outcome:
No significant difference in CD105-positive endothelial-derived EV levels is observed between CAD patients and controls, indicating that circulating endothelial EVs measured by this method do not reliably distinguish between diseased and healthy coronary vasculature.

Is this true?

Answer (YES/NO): YES